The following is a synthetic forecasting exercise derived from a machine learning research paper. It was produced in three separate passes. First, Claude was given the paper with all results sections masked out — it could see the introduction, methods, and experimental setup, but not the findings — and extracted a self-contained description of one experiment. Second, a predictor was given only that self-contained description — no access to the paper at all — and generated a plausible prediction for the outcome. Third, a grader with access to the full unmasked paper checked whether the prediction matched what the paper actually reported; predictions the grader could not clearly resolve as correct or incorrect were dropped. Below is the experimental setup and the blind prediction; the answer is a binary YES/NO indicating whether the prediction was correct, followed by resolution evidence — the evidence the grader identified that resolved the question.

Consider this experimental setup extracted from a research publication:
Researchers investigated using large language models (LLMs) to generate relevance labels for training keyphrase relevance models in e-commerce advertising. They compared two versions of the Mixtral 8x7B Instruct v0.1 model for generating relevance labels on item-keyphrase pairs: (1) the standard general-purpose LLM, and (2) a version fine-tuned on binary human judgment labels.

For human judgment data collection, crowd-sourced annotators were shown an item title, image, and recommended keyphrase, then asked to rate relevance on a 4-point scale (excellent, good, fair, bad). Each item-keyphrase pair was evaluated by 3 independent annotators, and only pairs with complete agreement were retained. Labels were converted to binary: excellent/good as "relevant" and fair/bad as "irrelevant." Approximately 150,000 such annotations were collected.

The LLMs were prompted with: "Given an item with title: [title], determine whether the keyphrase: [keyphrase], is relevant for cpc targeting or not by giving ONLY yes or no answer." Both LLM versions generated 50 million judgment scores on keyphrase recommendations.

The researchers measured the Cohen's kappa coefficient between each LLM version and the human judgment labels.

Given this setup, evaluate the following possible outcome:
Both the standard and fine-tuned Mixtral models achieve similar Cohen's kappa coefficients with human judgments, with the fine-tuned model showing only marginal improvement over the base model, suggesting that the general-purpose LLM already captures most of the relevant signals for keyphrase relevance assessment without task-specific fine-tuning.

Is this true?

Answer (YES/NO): NO